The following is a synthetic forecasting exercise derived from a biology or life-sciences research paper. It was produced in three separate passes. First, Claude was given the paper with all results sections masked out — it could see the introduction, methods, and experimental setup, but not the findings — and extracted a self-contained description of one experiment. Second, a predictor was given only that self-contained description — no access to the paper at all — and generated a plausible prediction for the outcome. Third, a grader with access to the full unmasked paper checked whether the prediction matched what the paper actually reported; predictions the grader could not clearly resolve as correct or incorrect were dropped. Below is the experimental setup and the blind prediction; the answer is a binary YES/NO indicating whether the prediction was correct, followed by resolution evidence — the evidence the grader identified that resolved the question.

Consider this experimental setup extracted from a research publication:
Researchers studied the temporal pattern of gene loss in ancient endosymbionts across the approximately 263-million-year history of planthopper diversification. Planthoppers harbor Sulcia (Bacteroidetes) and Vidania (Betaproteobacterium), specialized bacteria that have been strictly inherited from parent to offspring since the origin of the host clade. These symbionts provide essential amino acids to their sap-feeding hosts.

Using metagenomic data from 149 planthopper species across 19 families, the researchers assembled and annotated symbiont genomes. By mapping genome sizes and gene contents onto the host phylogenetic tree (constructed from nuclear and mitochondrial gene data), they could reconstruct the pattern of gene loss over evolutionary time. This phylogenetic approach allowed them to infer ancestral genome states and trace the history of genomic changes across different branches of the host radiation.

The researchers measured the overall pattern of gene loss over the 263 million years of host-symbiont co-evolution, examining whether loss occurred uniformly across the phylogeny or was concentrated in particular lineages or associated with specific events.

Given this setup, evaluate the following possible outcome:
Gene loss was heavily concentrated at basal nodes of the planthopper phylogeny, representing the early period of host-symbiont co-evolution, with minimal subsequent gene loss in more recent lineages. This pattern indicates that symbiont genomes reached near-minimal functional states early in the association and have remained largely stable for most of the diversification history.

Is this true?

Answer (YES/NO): NO